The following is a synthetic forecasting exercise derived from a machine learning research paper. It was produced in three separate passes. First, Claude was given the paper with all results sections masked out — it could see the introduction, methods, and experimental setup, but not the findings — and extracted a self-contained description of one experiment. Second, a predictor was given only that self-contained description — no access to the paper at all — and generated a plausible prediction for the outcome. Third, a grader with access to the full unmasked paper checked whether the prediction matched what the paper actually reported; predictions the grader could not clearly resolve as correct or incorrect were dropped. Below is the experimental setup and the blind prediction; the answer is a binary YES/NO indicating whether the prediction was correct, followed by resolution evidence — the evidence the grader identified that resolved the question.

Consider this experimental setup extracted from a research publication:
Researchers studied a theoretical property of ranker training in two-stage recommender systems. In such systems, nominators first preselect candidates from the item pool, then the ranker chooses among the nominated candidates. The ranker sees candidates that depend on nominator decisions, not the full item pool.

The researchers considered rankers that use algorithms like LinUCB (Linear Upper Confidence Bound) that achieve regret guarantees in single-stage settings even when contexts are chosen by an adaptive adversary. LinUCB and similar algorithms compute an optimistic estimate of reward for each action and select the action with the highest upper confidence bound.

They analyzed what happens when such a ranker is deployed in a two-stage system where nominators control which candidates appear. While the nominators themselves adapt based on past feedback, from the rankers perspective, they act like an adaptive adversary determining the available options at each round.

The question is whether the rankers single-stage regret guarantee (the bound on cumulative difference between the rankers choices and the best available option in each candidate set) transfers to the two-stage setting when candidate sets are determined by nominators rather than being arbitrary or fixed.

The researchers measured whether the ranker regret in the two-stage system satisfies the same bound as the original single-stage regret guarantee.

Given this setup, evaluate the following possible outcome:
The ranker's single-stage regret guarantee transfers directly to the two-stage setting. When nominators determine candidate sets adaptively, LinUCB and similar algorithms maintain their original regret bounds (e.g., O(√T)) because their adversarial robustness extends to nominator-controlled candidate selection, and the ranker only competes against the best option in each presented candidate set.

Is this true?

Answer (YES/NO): YES